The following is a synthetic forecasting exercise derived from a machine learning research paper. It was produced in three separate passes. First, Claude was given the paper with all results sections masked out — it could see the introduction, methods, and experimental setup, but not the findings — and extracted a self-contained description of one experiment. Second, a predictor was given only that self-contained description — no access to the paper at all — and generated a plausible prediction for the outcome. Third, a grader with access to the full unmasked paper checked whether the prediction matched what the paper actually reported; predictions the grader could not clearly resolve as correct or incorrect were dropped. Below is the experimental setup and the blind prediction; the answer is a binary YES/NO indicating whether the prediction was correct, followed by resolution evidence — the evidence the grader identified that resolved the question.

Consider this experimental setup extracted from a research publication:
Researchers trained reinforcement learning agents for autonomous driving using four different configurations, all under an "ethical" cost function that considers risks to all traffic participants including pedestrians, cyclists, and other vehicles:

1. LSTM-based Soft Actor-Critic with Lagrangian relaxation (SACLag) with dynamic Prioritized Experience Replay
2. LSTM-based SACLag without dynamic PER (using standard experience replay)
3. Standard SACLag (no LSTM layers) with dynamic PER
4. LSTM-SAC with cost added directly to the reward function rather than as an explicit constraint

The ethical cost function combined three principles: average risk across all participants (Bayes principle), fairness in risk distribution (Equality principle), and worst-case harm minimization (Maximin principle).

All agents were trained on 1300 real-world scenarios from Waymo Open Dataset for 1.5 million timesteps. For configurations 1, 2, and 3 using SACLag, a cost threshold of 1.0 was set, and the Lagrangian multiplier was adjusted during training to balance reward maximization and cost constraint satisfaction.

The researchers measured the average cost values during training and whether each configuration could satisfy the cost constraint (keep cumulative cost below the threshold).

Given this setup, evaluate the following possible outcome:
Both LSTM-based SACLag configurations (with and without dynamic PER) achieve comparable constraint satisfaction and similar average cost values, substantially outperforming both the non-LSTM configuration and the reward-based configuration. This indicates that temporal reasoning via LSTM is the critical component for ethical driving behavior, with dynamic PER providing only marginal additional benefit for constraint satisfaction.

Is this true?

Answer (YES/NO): NO